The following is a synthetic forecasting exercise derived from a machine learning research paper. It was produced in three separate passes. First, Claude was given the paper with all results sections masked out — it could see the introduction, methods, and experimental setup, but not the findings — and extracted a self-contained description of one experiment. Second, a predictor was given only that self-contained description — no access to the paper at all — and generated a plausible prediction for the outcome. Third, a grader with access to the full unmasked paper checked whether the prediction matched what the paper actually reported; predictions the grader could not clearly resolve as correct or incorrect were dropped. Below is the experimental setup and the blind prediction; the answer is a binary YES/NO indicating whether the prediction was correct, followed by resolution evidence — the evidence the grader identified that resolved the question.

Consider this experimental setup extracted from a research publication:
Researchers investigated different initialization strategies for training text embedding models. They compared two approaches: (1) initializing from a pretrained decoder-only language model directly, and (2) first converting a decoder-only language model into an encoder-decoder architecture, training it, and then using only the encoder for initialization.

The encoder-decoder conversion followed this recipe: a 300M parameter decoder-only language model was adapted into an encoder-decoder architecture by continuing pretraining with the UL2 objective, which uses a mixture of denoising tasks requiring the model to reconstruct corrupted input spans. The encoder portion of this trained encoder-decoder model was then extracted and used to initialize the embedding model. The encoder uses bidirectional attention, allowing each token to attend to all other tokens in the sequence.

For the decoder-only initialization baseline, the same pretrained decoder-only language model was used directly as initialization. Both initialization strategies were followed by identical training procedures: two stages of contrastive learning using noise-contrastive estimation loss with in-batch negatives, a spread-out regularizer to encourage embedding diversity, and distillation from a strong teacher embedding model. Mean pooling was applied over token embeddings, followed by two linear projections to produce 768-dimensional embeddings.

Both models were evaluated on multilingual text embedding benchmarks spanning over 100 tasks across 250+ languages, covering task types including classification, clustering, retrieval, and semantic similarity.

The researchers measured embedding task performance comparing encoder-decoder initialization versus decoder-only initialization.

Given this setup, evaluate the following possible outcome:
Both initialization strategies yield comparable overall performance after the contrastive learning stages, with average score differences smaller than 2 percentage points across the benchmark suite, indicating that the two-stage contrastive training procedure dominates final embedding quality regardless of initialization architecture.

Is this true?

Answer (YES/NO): NO